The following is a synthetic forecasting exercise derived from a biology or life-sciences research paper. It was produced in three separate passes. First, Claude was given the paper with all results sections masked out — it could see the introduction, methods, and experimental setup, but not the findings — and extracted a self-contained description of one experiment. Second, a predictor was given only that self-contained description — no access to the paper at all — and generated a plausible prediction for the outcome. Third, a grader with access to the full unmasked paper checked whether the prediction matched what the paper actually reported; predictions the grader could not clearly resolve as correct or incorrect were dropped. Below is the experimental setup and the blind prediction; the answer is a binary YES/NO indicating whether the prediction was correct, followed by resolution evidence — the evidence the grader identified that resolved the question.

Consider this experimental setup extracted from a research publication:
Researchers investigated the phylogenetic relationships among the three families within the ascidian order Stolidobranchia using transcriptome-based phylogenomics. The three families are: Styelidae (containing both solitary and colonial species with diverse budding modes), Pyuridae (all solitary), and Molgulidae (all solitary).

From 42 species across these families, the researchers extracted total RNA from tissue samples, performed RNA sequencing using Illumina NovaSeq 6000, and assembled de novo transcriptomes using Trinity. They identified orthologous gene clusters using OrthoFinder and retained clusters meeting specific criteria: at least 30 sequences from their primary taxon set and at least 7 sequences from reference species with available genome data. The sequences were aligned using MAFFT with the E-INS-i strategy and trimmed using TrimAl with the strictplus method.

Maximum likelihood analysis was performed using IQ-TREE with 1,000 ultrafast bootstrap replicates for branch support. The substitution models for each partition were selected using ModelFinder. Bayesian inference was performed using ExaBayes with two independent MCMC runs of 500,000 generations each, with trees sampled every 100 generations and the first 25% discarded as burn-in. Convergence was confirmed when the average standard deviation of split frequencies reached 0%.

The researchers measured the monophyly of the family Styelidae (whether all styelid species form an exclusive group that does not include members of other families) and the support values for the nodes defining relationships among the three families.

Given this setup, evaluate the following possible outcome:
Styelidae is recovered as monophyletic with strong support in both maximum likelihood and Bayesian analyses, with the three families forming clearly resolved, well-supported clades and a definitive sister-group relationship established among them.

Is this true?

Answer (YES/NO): NO